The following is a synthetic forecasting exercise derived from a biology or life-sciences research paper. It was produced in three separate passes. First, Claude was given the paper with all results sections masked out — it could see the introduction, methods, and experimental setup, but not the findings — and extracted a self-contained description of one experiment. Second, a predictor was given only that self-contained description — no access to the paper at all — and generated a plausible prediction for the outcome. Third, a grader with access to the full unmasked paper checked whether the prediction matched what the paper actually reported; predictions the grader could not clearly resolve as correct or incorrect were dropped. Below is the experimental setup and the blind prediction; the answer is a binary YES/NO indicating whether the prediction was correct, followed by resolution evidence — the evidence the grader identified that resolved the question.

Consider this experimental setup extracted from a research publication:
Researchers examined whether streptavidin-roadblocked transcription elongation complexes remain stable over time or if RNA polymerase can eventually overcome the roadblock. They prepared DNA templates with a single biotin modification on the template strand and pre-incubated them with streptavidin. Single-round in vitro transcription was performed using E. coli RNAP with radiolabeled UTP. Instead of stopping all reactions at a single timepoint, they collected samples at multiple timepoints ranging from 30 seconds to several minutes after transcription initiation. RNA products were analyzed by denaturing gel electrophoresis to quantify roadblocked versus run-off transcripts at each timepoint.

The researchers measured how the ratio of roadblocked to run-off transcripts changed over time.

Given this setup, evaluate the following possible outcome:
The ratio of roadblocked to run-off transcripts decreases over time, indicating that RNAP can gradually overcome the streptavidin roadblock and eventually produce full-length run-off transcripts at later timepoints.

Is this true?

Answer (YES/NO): NO